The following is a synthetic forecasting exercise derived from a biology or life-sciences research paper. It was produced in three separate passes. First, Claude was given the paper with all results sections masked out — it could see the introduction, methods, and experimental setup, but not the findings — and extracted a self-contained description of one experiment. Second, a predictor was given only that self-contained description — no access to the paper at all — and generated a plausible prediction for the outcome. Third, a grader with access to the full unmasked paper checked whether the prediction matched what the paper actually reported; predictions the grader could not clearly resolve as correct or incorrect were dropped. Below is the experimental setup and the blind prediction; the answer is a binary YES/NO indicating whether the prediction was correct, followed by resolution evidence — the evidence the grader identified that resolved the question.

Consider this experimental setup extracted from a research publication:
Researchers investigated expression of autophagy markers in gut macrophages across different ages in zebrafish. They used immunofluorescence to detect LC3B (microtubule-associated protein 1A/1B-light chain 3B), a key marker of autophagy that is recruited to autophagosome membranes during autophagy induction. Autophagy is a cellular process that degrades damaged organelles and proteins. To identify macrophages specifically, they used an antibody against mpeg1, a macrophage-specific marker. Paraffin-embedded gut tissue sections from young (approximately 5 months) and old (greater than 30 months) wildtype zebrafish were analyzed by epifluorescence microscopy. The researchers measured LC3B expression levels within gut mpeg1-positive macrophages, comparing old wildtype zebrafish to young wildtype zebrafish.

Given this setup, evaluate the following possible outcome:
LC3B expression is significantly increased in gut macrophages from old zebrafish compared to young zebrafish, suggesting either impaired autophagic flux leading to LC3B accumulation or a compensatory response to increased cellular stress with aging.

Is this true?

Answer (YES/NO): NO